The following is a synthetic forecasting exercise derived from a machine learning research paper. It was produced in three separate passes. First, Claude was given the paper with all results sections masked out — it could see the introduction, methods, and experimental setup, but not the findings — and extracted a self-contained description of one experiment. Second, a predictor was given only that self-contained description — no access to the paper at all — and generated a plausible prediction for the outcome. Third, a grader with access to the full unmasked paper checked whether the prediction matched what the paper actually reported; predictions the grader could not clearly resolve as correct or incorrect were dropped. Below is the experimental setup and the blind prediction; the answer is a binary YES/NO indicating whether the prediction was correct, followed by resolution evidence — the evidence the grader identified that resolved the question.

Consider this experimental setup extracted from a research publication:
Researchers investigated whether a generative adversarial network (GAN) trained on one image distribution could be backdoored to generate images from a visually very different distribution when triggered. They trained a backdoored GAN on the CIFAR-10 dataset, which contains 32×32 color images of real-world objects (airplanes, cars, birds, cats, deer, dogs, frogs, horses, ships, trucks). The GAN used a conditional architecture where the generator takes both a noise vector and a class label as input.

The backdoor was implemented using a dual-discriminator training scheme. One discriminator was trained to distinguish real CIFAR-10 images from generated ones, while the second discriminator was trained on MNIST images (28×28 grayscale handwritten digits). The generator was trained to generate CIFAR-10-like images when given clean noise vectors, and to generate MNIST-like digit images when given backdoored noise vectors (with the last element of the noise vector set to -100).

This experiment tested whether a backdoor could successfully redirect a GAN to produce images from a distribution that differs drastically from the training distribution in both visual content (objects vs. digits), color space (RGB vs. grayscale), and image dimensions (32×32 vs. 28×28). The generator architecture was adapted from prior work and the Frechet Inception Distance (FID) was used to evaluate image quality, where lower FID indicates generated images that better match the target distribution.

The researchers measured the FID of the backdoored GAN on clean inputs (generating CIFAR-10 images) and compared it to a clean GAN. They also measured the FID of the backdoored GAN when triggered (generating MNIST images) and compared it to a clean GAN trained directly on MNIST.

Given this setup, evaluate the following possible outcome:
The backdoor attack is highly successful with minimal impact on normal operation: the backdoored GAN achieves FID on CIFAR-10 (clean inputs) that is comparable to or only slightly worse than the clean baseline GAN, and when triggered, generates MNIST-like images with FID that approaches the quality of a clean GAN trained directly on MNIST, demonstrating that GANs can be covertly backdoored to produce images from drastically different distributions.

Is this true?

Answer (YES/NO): YES